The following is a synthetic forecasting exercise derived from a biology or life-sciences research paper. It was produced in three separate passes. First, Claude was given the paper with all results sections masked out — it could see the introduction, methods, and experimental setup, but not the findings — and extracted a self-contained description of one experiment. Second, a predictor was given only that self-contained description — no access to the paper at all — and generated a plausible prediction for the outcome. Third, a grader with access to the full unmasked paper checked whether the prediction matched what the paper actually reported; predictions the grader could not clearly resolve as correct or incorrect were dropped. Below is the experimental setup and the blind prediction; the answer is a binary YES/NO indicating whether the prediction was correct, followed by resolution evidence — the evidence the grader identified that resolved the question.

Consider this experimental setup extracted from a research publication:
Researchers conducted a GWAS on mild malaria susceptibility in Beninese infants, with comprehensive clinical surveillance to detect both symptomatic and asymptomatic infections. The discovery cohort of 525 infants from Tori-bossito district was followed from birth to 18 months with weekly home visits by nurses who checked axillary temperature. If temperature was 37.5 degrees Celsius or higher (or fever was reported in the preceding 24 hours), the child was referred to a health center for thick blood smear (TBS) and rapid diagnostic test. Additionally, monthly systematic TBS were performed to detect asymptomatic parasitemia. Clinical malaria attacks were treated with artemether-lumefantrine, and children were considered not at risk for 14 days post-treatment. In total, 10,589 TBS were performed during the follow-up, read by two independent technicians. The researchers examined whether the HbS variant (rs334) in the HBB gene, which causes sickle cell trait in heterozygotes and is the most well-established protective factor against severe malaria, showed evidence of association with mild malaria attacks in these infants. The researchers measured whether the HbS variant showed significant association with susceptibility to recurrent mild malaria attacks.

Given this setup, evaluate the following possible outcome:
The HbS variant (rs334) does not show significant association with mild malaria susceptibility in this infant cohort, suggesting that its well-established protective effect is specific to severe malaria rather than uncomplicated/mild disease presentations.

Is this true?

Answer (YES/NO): NO